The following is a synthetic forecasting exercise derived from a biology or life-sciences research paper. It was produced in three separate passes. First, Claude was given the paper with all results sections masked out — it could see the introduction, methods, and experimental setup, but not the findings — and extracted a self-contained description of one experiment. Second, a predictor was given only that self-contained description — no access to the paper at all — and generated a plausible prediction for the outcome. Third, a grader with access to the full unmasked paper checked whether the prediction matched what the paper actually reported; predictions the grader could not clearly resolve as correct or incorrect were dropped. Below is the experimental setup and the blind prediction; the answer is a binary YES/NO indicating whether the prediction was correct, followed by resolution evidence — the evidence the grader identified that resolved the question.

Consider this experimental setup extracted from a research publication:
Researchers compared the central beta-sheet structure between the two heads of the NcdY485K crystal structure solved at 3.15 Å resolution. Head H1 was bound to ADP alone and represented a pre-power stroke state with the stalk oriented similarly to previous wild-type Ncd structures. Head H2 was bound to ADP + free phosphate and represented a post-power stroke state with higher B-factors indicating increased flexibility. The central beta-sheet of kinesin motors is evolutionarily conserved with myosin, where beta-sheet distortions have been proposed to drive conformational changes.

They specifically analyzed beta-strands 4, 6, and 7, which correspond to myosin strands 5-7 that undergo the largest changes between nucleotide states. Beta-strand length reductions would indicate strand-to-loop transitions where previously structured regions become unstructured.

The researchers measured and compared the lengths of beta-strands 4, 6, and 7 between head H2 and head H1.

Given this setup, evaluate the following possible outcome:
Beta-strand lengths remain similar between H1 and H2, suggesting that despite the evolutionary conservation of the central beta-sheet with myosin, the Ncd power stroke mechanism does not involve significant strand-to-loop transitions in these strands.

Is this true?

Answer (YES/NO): NO